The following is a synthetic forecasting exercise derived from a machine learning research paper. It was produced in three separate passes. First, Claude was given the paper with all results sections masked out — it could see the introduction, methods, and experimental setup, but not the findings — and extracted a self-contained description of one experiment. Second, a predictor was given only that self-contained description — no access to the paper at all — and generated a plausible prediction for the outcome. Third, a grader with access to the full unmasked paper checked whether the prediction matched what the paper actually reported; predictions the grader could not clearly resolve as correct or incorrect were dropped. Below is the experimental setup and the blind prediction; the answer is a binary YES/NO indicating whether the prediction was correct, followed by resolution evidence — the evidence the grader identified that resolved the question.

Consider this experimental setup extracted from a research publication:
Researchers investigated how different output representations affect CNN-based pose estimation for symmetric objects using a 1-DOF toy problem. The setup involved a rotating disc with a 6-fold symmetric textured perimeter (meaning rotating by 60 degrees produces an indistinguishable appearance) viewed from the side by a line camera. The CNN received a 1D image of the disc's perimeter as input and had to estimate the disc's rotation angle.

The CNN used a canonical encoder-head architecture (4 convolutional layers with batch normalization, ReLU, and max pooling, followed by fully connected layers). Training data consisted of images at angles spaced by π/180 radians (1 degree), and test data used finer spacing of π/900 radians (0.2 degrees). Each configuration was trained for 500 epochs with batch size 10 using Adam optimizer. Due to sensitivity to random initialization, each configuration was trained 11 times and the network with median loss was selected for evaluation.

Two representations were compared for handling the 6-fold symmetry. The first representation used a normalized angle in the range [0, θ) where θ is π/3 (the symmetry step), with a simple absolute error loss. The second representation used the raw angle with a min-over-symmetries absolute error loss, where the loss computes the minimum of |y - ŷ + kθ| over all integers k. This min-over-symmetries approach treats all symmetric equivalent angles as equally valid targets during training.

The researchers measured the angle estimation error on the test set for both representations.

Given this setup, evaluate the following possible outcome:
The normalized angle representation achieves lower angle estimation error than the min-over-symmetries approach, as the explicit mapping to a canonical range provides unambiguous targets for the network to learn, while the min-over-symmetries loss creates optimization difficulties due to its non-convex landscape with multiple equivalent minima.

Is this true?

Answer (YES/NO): YES